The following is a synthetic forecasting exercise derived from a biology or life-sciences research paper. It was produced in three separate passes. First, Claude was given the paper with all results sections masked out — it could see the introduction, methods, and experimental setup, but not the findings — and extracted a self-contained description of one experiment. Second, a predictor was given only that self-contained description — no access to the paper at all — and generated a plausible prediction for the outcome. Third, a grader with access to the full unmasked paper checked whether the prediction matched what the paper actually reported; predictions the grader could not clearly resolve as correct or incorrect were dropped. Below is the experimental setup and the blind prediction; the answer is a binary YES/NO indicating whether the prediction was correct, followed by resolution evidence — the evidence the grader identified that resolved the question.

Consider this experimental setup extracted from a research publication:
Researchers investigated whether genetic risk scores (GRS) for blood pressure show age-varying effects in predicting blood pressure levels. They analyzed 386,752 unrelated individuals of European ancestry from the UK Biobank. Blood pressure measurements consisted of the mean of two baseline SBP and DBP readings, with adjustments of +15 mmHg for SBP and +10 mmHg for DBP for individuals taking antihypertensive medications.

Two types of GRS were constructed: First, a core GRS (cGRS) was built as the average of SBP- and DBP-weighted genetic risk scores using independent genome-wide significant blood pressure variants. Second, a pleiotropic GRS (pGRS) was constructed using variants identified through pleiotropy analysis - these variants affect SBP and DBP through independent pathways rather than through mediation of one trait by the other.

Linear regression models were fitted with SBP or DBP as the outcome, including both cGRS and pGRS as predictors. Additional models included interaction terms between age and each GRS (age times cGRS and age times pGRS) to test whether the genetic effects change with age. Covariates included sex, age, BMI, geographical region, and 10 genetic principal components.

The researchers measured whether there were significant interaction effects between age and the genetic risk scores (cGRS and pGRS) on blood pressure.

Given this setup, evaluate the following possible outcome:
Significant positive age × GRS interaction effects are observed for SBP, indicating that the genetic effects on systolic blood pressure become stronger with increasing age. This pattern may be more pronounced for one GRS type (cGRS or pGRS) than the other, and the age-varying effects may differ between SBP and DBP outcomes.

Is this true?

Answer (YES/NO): YES